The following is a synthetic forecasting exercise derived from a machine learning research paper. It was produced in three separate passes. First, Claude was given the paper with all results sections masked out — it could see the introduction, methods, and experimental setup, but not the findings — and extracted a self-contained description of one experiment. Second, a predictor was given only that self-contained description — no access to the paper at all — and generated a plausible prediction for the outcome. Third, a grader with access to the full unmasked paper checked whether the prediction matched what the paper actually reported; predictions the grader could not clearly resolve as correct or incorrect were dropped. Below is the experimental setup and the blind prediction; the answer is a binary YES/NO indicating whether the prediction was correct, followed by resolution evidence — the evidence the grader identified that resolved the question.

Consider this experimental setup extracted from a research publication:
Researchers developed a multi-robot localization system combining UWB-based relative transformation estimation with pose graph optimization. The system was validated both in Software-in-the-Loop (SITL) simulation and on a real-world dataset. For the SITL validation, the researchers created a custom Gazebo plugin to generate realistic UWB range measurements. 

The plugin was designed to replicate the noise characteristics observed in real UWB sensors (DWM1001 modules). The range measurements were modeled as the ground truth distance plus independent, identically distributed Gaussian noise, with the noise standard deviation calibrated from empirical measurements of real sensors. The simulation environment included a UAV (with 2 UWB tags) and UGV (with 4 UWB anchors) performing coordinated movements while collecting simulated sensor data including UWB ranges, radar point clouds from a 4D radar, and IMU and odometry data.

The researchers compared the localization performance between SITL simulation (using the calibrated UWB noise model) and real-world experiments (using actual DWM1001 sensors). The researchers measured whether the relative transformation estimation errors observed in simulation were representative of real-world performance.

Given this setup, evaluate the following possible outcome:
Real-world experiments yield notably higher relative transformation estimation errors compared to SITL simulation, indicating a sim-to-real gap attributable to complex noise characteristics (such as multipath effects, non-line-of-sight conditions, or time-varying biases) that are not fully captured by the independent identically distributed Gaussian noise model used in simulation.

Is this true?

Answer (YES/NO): NO